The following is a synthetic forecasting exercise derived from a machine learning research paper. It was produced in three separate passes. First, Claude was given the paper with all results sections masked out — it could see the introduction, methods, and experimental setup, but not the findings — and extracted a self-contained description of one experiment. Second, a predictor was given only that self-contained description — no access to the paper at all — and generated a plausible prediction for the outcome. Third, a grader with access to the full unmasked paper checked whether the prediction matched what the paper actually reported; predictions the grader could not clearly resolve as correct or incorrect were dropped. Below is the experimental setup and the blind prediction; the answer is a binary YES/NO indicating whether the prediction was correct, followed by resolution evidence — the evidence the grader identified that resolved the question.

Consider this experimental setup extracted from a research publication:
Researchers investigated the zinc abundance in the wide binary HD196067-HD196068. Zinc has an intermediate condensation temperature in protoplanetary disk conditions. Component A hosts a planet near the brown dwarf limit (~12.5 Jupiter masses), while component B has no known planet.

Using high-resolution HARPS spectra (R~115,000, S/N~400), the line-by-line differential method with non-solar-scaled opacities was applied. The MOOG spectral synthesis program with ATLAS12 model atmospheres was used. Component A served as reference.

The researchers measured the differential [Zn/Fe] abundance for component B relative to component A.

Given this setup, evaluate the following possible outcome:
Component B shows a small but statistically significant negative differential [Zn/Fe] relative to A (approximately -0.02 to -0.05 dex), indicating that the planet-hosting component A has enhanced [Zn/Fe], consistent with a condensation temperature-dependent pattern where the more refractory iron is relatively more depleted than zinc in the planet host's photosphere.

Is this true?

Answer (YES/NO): NO